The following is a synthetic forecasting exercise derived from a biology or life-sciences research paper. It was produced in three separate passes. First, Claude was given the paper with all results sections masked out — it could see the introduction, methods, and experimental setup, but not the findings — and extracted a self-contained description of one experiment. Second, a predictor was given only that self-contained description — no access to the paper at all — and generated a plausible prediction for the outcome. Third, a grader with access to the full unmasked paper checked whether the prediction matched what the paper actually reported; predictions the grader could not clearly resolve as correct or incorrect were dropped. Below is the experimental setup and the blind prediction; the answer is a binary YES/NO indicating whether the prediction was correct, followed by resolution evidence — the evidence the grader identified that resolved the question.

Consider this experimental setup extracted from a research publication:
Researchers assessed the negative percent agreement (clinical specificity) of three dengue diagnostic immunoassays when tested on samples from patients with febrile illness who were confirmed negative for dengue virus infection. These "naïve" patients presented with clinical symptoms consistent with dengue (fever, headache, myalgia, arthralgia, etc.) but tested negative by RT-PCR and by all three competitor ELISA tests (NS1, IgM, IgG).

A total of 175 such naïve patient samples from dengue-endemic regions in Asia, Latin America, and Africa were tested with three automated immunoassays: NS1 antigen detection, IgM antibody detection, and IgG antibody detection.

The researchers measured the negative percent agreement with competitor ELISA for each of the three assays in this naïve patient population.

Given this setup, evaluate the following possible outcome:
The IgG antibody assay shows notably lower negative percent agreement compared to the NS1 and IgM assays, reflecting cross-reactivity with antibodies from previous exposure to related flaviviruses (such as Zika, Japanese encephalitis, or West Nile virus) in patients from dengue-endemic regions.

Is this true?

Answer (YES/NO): NO